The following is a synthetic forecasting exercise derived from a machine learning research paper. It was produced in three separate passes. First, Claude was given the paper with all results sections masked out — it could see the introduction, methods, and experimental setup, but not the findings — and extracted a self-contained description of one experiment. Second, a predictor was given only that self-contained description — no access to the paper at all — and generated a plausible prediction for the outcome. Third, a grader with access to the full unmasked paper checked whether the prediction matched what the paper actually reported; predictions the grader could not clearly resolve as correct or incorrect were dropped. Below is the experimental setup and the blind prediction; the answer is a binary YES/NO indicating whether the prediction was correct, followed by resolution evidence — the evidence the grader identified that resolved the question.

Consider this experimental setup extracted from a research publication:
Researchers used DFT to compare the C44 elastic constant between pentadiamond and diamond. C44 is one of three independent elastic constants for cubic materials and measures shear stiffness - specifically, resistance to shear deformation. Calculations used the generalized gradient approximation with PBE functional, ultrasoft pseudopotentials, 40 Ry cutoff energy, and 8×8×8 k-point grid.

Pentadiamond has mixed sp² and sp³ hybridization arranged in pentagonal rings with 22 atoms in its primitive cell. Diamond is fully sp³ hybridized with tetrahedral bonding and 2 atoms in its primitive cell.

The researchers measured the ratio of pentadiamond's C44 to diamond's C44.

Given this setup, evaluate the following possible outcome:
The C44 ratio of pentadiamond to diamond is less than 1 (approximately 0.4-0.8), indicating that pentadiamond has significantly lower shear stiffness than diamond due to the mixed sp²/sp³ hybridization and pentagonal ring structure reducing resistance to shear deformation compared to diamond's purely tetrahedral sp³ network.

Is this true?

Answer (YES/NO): NO